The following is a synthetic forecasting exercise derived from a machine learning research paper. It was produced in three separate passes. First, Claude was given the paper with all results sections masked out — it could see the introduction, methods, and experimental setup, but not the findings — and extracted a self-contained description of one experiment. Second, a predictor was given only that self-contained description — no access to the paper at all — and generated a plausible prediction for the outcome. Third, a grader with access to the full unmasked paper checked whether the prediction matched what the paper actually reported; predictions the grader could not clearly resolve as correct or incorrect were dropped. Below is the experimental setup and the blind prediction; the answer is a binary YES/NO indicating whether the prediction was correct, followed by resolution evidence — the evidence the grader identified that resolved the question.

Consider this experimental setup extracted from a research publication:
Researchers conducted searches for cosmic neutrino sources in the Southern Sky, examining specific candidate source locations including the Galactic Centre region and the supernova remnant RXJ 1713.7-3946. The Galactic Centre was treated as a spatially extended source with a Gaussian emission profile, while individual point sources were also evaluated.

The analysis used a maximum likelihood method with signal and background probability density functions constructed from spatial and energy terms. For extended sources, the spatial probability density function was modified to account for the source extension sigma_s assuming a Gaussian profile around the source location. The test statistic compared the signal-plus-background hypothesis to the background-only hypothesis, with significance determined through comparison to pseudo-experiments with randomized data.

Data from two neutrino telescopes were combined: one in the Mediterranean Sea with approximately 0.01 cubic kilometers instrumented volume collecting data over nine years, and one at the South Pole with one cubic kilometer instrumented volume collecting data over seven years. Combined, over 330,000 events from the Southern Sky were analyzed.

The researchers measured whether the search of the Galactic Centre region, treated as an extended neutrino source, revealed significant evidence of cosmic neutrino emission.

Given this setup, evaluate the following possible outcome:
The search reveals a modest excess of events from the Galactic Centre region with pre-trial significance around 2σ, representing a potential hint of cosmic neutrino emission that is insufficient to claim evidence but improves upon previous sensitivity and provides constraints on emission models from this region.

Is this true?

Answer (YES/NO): NO